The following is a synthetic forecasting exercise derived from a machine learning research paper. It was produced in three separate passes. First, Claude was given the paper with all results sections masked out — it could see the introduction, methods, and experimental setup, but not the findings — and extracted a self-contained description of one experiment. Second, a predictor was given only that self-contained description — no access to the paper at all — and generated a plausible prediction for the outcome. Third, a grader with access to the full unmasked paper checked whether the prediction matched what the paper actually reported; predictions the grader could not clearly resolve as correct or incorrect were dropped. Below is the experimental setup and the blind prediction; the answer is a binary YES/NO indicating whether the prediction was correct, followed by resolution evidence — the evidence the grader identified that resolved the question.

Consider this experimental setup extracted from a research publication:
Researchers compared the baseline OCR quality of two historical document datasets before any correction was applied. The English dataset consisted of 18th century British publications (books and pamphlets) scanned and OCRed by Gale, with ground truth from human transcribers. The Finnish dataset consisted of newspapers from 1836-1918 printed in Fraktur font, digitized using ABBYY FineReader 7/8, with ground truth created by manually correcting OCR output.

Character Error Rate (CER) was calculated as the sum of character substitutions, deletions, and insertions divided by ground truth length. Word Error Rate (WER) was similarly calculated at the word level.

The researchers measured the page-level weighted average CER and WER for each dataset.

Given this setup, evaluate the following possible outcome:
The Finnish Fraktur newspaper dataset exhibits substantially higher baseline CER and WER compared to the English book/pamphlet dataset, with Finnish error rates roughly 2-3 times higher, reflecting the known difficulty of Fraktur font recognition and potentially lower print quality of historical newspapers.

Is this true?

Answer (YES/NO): NO